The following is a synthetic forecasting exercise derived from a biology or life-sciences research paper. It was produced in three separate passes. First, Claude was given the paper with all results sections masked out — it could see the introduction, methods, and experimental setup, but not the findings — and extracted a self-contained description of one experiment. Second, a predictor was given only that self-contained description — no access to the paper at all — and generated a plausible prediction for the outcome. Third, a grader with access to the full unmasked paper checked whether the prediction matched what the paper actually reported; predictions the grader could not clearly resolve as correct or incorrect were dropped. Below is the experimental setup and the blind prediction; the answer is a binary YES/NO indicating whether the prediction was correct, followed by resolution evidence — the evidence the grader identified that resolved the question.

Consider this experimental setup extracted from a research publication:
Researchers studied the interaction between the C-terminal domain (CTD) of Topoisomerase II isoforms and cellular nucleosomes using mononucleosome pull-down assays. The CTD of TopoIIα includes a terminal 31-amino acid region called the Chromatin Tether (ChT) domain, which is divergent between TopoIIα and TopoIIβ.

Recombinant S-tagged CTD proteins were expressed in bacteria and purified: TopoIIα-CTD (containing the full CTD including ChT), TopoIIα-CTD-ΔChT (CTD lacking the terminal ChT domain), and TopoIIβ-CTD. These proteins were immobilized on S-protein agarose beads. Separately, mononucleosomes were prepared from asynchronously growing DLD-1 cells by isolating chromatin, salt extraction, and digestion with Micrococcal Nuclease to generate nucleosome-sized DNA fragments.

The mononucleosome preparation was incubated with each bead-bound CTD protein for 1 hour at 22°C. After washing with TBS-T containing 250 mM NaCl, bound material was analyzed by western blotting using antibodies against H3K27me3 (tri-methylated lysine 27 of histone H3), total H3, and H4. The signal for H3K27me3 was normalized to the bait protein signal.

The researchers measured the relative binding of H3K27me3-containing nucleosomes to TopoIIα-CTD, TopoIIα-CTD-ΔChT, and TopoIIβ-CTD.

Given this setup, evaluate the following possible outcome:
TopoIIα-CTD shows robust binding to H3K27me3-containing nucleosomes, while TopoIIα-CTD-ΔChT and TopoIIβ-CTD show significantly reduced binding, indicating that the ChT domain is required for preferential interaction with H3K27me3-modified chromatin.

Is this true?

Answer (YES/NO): YES